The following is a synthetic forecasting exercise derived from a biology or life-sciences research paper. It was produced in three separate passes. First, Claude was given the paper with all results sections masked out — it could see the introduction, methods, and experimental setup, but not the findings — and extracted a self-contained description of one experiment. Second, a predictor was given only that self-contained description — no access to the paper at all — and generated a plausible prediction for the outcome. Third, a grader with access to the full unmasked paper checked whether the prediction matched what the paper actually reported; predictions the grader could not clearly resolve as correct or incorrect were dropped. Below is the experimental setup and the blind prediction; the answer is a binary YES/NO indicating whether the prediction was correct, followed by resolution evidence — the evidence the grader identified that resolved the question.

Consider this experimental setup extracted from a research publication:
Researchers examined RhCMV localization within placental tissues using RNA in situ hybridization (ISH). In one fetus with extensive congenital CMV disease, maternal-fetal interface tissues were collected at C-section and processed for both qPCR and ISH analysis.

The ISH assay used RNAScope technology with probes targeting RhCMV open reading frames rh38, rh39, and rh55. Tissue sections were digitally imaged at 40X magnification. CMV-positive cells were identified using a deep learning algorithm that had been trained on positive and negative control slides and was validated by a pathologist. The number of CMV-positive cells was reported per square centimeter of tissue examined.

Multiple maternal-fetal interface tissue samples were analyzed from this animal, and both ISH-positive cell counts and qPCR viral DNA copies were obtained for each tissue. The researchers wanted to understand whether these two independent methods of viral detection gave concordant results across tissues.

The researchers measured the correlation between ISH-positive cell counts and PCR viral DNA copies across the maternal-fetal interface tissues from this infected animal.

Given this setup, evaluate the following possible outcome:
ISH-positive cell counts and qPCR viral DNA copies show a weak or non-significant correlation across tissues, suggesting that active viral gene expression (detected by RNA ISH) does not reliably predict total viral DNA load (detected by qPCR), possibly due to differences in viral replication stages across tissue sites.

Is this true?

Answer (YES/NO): YES